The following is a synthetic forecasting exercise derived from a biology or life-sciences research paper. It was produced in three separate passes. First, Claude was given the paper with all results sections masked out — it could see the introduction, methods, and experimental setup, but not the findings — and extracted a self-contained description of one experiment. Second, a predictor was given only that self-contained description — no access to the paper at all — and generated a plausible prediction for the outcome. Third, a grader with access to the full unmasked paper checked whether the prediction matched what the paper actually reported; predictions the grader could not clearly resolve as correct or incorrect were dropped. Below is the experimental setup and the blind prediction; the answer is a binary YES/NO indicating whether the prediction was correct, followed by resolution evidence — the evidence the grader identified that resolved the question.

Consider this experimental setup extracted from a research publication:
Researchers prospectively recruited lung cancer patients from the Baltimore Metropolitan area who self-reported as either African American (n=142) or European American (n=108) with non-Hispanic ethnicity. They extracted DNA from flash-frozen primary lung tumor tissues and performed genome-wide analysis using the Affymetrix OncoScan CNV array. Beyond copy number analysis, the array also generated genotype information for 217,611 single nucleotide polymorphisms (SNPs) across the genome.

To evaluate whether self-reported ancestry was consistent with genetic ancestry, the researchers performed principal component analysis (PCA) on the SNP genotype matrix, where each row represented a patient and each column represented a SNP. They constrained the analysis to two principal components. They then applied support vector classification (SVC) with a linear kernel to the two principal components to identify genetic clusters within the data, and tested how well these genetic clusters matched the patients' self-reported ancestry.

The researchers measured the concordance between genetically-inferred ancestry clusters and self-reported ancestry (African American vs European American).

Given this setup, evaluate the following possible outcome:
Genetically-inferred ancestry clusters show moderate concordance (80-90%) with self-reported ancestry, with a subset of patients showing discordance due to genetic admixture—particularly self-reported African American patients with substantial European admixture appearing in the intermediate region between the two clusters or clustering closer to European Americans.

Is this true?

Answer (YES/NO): NO